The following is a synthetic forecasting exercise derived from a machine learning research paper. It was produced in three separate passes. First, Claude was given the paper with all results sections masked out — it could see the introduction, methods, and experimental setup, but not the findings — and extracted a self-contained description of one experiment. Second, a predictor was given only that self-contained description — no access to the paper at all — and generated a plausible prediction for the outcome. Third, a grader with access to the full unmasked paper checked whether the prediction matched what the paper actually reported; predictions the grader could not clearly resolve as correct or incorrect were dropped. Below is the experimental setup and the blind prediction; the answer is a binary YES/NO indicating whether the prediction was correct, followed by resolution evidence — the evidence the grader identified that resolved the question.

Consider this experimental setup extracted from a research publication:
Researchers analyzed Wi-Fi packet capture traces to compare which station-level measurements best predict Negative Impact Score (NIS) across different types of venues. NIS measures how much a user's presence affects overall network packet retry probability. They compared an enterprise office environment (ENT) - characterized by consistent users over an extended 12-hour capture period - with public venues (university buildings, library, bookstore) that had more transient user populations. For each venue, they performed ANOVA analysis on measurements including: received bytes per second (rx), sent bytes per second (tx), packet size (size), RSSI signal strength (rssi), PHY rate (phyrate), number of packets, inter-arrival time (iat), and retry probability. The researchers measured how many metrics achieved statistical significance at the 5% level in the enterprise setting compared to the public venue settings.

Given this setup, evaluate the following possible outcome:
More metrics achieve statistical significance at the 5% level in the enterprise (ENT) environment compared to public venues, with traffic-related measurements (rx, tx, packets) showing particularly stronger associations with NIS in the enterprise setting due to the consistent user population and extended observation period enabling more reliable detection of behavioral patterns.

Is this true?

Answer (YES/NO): NO